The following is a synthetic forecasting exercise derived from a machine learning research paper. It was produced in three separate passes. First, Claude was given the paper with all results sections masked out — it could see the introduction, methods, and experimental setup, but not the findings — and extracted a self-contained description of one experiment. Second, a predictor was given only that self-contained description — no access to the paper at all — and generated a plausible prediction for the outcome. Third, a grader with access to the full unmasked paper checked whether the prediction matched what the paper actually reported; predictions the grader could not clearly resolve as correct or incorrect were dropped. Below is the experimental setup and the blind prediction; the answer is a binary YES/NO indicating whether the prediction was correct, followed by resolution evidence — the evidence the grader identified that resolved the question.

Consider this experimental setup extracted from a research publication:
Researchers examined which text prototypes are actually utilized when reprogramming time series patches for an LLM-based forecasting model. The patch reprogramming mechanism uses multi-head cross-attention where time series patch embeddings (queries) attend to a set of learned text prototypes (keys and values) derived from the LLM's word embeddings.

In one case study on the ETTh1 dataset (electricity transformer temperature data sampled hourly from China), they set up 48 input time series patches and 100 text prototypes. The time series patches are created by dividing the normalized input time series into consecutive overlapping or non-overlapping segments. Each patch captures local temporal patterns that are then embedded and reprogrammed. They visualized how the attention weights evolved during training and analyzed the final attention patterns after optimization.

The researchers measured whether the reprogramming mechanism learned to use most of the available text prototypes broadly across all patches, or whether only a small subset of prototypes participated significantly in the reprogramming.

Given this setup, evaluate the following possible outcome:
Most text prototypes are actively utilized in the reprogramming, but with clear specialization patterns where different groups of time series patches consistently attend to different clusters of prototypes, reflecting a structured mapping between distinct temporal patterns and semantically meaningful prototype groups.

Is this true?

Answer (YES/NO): NO